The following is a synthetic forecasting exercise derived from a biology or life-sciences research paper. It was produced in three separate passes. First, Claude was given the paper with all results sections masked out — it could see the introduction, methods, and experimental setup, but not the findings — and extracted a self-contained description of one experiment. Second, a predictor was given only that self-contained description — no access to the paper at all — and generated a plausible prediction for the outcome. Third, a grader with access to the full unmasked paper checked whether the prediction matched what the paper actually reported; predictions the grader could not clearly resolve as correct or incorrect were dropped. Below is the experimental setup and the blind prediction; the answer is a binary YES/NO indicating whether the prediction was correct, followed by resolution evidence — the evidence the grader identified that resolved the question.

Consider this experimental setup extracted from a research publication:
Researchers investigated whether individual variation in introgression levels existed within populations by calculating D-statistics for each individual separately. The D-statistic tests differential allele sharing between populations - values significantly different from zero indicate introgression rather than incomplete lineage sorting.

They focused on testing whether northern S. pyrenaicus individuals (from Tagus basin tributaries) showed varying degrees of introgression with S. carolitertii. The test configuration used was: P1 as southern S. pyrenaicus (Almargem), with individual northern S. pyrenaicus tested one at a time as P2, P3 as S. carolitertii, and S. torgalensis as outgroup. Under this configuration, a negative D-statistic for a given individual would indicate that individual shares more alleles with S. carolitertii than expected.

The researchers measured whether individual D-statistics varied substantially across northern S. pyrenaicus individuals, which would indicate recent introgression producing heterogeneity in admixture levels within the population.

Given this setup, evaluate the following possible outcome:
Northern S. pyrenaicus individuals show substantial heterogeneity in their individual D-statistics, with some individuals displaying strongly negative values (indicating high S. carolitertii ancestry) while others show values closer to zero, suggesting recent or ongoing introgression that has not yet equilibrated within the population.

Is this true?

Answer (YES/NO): NO